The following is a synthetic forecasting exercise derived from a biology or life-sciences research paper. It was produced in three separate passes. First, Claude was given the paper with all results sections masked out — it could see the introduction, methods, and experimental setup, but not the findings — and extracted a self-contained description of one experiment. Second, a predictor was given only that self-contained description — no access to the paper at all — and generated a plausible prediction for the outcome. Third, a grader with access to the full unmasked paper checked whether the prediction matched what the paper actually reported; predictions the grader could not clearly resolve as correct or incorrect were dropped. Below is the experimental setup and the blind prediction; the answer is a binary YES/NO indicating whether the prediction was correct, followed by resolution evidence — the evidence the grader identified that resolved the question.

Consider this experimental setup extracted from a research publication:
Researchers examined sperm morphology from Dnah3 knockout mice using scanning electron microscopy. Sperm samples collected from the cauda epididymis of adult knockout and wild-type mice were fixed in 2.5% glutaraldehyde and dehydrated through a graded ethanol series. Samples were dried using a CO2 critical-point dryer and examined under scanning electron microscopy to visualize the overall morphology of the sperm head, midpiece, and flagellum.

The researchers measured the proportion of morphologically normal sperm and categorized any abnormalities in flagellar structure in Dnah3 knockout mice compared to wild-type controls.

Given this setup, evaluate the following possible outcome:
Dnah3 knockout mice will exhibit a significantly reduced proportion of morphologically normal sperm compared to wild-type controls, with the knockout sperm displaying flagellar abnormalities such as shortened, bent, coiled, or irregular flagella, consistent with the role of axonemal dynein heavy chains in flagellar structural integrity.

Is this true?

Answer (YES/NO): YES